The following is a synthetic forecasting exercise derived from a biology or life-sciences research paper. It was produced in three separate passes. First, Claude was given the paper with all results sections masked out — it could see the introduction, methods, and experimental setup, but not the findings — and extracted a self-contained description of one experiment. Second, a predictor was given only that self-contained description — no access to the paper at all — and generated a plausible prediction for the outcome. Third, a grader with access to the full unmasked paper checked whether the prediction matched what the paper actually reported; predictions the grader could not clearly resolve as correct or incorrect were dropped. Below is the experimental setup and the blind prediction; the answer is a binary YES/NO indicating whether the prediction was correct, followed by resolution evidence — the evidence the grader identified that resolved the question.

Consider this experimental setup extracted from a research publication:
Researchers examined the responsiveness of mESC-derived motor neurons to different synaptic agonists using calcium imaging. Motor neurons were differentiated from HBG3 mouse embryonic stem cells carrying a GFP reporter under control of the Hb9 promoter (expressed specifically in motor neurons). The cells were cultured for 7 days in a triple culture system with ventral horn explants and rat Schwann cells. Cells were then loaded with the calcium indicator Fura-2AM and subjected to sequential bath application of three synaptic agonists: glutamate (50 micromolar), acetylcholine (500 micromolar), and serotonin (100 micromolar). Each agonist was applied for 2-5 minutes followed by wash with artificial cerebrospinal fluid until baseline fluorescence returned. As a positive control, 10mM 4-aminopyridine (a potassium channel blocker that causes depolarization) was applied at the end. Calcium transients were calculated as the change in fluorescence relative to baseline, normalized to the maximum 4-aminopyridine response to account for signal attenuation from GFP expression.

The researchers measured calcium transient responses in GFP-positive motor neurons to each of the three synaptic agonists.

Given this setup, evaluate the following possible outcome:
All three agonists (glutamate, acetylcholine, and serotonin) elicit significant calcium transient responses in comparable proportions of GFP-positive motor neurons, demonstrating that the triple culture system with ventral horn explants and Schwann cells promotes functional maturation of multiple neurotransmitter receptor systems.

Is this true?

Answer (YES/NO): NO